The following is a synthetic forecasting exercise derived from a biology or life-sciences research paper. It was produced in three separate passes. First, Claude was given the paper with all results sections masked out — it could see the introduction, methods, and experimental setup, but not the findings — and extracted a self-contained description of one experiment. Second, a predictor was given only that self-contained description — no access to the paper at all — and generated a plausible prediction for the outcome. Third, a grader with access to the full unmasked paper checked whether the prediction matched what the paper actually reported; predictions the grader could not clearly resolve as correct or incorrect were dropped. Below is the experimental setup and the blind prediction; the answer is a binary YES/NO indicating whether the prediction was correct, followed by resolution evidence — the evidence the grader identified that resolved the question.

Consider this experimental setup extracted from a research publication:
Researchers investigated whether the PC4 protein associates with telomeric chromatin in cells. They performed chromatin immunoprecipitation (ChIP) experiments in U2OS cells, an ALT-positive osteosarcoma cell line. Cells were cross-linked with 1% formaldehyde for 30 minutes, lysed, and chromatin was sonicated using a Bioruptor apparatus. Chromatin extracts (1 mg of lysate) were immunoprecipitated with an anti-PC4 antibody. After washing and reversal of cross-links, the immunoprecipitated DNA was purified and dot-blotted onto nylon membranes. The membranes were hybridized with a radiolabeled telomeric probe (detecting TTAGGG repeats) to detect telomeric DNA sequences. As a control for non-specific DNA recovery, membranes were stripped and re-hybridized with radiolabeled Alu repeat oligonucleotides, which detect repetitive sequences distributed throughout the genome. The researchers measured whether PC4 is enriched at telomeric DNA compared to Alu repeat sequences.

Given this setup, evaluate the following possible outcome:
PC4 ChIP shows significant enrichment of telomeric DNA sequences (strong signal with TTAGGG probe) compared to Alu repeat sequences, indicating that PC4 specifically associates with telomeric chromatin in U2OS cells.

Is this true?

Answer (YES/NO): NO